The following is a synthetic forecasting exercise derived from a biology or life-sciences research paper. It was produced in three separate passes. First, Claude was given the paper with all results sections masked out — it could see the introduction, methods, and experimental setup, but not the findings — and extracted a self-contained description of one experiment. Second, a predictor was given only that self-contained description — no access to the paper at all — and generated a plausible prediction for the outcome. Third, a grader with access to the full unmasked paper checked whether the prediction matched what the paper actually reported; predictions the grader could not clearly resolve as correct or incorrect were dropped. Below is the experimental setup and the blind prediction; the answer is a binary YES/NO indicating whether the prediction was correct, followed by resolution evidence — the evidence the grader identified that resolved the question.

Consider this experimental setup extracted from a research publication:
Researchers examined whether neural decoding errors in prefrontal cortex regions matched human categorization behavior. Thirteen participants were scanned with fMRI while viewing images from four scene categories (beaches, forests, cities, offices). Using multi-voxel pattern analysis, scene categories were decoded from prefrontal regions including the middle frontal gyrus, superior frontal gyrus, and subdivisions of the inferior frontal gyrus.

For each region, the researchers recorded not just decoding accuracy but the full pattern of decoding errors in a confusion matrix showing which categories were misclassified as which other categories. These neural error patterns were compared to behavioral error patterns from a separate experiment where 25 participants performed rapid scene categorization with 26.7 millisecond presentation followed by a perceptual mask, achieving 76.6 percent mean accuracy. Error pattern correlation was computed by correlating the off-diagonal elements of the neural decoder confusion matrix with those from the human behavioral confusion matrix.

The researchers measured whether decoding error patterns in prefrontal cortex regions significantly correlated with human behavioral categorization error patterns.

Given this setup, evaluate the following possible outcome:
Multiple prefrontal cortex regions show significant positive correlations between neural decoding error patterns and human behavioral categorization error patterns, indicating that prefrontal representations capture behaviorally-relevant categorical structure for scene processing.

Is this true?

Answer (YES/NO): YES